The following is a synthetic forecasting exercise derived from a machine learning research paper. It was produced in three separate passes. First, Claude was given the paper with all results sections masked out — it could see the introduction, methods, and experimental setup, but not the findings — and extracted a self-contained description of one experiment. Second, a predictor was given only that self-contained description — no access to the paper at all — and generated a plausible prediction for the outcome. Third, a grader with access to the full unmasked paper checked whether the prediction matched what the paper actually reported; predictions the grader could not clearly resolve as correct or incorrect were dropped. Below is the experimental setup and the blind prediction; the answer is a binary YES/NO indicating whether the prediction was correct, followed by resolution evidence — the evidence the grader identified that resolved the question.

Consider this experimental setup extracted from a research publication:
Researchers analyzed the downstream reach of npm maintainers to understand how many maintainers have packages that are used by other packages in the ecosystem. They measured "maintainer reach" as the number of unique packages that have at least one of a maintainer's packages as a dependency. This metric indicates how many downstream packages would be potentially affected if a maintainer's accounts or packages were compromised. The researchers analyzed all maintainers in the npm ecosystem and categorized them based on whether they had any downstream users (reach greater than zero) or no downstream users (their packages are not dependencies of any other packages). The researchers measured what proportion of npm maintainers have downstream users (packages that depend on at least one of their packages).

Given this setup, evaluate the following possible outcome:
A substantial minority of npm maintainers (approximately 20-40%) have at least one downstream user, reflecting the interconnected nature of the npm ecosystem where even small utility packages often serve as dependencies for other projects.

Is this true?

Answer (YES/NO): YES